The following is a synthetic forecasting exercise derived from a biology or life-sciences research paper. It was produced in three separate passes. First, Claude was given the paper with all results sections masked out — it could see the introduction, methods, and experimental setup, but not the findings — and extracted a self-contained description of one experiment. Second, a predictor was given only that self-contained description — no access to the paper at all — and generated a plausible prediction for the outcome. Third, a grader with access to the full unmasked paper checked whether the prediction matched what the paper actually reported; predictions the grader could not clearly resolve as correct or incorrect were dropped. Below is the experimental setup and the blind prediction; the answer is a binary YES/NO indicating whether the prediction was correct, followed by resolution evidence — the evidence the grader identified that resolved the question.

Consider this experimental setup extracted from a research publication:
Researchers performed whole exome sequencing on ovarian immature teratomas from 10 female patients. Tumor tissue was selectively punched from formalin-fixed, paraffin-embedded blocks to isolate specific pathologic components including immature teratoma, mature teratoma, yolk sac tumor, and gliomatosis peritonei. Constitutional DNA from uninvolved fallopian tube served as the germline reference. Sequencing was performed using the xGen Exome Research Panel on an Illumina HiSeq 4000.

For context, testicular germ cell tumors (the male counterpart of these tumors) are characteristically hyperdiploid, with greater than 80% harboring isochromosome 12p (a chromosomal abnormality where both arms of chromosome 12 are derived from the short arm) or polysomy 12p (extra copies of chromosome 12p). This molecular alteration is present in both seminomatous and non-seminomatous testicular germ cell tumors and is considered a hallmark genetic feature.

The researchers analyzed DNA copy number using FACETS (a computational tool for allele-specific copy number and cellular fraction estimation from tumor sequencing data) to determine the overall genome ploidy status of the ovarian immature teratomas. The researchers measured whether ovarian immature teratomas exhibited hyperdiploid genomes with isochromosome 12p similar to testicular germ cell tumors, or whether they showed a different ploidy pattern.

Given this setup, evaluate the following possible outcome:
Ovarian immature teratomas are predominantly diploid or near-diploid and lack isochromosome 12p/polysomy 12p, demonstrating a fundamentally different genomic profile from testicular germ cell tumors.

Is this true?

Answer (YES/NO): YES